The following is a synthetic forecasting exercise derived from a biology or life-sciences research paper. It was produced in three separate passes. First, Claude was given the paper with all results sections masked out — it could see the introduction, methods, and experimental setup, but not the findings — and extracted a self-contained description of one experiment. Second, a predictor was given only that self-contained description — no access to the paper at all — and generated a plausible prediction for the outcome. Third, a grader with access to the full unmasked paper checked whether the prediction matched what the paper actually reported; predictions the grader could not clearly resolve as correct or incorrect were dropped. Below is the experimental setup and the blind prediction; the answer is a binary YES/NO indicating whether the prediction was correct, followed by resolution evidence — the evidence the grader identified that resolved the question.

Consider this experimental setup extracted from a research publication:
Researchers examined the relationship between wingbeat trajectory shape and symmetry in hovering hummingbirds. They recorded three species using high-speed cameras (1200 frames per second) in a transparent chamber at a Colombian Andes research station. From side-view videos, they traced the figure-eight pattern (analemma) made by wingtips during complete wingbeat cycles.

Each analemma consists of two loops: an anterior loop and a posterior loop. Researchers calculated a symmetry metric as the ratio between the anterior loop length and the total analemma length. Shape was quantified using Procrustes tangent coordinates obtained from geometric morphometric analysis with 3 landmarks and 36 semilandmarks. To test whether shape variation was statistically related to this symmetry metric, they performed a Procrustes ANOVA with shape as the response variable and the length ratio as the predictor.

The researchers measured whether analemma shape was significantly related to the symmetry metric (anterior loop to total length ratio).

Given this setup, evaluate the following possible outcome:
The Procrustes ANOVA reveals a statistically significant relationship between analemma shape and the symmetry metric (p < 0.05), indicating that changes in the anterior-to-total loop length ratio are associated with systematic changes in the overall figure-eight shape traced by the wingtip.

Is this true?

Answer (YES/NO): YES